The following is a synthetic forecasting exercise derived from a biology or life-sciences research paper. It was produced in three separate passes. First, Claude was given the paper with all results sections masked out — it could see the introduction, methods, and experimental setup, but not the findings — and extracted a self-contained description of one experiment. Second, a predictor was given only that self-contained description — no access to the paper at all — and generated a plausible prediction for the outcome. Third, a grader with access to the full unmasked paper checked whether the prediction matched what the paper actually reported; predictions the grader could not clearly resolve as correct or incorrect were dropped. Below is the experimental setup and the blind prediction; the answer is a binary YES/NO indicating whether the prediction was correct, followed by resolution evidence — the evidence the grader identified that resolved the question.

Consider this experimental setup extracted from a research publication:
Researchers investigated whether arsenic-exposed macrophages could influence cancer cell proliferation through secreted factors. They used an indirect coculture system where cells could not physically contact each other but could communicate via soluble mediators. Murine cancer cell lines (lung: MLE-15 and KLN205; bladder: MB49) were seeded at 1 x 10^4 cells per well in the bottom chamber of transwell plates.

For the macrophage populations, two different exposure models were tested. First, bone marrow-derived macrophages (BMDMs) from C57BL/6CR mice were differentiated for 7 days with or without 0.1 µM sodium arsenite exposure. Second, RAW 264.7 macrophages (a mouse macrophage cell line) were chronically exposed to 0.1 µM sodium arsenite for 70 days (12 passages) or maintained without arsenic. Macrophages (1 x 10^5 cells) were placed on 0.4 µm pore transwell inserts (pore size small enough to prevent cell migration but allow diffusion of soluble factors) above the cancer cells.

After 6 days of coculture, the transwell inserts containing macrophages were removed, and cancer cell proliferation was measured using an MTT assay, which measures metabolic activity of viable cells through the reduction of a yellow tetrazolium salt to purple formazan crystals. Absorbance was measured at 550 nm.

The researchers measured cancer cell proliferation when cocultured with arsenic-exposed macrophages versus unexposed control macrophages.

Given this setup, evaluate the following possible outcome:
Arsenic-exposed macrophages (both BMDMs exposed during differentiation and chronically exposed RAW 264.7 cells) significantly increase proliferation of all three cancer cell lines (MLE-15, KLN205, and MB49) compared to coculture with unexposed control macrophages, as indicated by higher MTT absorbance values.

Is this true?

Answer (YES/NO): NO